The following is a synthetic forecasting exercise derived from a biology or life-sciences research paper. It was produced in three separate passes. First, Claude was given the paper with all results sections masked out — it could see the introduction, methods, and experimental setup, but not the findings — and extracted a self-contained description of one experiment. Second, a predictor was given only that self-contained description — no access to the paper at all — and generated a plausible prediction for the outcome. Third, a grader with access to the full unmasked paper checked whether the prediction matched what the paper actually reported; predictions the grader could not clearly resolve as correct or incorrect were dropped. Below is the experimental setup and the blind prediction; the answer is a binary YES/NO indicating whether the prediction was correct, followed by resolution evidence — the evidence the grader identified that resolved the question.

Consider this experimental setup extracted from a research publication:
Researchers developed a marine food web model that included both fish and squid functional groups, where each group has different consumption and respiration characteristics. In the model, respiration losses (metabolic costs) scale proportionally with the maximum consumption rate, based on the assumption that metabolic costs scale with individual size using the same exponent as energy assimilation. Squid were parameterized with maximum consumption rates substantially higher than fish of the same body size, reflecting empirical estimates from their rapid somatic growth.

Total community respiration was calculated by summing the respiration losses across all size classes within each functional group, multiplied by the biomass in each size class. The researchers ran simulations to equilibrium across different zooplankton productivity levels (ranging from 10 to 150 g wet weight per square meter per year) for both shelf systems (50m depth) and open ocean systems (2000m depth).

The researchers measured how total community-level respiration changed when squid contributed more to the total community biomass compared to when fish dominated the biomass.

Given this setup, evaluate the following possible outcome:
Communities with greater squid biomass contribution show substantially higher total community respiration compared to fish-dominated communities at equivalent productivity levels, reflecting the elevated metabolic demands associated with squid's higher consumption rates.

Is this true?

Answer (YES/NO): YES